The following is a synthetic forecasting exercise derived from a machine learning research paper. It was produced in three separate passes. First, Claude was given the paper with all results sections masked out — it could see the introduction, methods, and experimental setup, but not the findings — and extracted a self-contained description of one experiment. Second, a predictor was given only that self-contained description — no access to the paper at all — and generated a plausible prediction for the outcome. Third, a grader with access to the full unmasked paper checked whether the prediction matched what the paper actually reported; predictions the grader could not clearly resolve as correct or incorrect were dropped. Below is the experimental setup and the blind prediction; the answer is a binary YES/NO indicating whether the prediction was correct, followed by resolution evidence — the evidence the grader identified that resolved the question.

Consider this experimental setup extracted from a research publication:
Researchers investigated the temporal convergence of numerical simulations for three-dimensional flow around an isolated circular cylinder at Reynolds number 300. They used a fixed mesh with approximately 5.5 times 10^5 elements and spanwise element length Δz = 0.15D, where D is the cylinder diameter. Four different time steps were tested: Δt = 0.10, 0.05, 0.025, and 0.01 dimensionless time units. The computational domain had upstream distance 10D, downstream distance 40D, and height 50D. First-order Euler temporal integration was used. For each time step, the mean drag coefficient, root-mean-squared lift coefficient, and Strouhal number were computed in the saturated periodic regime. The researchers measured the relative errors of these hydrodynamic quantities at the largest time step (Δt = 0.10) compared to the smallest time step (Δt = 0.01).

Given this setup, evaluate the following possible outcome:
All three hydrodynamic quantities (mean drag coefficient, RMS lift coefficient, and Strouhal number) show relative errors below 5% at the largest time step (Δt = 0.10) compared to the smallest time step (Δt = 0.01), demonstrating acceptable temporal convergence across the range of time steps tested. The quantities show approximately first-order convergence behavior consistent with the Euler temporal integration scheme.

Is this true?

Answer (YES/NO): NO